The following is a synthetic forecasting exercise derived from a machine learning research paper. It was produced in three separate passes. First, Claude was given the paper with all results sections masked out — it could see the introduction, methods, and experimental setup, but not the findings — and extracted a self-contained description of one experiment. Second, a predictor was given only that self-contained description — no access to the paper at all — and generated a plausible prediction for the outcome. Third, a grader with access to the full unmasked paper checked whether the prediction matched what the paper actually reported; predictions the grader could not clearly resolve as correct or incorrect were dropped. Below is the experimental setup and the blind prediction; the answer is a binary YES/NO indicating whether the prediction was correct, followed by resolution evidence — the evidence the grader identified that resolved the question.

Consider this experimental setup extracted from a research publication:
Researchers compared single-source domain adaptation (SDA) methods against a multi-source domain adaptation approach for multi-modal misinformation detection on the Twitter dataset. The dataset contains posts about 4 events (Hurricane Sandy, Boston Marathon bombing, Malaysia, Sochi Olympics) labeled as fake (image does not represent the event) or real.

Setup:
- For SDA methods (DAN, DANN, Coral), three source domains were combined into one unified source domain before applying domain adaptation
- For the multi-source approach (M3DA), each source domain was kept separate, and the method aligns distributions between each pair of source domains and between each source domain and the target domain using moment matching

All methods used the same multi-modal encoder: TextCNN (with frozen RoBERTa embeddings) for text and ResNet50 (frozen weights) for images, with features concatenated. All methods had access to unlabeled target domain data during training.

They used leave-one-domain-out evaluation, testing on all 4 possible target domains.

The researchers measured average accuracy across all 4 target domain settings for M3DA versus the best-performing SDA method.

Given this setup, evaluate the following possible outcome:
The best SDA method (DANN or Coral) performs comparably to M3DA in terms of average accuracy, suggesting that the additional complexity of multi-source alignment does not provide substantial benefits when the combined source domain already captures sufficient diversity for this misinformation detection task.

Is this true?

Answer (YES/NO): NO